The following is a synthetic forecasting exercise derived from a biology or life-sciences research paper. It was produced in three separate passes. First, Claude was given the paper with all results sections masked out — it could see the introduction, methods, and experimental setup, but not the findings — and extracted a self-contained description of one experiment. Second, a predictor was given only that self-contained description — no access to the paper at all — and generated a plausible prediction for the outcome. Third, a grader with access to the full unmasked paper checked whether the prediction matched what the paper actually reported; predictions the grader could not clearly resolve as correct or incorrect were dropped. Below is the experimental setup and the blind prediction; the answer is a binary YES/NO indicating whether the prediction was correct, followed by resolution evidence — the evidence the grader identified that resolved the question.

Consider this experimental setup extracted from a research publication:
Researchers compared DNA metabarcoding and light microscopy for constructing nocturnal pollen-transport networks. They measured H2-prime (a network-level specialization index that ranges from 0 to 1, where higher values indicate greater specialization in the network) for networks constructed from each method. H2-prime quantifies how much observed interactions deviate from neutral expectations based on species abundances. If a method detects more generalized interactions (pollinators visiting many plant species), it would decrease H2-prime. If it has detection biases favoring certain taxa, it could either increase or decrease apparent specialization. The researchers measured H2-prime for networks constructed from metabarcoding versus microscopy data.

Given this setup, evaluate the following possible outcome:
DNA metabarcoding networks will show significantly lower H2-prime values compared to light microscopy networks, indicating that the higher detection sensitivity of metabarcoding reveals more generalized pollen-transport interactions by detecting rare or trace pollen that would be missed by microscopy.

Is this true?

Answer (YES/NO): NO